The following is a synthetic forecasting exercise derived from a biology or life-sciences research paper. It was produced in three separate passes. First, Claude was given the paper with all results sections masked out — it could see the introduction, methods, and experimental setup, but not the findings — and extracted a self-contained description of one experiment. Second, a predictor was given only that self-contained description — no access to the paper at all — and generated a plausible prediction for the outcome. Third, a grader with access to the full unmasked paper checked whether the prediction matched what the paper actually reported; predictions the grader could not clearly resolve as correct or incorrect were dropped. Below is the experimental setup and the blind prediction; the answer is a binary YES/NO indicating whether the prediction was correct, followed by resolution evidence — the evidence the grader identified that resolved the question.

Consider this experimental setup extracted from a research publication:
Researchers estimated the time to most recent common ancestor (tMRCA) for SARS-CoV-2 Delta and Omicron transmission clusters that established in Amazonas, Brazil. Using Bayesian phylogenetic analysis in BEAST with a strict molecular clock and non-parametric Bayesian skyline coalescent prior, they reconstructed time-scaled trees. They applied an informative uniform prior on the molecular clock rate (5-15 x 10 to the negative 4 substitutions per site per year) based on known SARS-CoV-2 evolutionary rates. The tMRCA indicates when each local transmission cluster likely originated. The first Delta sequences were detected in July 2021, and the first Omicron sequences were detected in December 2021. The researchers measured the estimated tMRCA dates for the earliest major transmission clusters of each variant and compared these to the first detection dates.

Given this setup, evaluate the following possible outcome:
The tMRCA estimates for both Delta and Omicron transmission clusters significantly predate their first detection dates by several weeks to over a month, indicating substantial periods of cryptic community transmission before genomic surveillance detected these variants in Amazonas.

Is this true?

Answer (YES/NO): NO